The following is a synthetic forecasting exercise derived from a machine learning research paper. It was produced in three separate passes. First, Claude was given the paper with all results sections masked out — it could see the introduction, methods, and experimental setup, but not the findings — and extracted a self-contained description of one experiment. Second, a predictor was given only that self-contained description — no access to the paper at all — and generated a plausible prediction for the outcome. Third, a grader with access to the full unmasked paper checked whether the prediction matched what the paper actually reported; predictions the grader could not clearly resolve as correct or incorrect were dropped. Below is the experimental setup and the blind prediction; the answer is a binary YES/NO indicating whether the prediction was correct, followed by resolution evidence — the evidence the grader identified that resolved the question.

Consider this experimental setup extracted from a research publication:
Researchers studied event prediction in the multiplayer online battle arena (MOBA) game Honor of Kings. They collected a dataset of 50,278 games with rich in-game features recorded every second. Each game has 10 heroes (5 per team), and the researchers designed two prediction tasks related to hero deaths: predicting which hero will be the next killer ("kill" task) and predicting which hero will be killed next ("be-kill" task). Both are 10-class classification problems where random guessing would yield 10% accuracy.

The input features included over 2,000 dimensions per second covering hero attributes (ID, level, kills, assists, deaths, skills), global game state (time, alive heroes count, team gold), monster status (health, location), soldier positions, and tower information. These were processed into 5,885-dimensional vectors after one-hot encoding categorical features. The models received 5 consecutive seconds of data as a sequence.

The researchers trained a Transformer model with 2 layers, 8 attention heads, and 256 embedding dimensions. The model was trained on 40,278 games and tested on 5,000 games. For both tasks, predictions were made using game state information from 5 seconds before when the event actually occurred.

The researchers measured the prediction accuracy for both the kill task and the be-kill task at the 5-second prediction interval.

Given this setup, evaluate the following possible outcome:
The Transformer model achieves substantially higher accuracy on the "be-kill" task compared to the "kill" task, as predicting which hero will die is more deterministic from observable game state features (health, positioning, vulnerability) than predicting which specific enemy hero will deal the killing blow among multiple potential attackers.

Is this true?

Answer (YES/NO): YES